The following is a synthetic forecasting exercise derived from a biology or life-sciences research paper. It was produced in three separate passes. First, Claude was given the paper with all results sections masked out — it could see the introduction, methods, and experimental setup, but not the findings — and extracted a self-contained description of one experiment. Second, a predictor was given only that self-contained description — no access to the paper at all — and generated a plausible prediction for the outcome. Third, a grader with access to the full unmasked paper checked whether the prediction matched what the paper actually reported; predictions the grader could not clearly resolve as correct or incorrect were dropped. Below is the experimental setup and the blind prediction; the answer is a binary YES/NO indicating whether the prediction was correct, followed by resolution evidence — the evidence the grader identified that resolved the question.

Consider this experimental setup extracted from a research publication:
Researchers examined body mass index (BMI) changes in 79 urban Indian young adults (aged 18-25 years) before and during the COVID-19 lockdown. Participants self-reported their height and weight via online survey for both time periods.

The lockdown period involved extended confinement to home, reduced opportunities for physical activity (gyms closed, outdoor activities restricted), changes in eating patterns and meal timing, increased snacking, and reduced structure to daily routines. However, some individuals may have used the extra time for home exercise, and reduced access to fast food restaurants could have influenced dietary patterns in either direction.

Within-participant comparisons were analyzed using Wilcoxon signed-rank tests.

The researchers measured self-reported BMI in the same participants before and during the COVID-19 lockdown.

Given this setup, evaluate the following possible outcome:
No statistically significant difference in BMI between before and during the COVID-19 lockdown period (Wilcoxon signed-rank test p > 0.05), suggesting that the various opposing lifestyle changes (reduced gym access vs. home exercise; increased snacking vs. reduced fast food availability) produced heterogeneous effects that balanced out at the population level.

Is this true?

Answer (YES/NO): YES